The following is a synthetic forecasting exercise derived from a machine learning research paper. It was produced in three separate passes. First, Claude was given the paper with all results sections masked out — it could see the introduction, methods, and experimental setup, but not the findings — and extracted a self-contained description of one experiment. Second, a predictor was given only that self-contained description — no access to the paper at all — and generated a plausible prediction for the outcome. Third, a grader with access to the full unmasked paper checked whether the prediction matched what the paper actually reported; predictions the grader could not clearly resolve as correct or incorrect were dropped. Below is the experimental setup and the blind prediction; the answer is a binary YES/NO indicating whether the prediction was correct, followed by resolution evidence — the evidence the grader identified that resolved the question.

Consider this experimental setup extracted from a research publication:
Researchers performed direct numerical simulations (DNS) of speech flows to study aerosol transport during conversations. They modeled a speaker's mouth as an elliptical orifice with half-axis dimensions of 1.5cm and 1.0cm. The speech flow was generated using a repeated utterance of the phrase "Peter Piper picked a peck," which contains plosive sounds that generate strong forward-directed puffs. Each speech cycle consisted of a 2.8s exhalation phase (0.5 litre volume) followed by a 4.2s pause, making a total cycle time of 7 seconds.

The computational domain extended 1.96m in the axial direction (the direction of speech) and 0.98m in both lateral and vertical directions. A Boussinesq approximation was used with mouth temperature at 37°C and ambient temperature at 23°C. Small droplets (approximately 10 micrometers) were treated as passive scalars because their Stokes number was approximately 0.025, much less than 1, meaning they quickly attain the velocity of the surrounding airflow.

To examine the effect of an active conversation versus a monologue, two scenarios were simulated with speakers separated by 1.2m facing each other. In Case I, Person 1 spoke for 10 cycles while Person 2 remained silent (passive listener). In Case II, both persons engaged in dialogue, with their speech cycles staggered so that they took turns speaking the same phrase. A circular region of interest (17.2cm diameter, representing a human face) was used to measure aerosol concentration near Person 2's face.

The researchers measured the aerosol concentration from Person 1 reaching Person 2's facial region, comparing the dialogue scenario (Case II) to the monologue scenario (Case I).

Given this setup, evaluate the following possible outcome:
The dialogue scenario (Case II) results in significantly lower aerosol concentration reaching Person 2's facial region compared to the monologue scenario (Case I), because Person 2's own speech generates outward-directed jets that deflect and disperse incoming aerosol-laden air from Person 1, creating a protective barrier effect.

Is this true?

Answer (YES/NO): YES